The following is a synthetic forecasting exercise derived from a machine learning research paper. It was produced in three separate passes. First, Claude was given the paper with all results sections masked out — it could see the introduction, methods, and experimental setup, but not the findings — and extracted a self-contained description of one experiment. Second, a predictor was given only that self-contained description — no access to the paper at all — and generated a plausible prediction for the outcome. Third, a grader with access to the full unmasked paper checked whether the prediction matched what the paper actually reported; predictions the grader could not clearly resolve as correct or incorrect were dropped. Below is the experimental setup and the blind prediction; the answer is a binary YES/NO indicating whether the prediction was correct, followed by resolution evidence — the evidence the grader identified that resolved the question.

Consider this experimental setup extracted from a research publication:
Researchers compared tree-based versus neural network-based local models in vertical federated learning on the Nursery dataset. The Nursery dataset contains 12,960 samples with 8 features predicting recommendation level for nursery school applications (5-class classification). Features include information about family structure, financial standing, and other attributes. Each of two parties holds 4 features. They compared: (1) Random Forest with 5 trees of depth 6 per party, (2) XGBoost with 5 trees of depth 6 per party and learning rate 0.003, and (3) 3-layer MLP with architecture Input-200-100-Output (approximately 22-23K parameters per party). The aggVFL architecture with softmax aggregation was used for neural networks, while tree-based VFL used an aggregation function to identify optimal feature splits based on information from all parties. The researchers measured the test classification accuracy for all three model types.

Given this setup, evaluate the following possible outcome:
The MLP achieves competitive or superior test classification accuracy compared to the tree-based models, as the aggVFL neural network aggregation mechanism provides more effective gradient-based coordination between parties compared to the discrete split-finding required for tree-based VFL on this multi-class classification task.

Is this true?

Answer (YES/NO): YES